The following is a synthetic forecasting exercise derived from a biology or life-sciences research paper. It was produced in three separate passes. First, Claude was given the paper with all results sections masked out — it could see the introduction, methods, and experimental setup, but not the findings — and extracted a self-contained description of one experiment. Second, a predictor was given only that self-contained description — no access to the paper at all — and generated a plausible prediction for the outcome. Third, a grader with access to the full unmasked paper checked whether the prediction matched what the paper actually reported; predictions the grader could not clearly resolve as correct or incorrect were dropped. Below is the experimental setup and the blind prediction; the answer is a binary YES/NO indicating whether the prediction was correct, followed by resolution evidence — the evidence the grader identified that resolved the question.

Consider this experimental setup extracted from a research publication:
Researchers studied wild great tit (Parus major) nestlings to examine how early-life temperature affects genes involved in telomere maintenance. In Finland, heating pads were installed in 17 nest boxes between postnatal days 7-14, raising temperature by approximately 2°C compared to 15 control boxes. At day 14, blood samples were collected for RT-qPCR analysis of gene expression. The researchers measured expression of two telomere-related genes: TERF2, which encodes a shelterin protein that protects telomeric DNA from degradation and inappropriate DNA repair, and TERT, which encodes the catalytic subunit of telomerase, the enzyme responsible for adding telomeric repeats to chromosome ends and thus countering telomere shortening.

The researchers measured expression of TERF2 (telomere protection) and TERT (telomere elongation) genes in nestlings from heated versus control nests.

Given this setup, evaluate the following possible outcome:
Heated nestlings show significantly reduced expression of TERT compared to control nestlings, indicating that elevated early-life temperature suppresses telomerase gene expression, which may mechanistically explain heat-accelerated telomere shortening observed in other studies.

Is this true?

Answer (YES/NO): NO